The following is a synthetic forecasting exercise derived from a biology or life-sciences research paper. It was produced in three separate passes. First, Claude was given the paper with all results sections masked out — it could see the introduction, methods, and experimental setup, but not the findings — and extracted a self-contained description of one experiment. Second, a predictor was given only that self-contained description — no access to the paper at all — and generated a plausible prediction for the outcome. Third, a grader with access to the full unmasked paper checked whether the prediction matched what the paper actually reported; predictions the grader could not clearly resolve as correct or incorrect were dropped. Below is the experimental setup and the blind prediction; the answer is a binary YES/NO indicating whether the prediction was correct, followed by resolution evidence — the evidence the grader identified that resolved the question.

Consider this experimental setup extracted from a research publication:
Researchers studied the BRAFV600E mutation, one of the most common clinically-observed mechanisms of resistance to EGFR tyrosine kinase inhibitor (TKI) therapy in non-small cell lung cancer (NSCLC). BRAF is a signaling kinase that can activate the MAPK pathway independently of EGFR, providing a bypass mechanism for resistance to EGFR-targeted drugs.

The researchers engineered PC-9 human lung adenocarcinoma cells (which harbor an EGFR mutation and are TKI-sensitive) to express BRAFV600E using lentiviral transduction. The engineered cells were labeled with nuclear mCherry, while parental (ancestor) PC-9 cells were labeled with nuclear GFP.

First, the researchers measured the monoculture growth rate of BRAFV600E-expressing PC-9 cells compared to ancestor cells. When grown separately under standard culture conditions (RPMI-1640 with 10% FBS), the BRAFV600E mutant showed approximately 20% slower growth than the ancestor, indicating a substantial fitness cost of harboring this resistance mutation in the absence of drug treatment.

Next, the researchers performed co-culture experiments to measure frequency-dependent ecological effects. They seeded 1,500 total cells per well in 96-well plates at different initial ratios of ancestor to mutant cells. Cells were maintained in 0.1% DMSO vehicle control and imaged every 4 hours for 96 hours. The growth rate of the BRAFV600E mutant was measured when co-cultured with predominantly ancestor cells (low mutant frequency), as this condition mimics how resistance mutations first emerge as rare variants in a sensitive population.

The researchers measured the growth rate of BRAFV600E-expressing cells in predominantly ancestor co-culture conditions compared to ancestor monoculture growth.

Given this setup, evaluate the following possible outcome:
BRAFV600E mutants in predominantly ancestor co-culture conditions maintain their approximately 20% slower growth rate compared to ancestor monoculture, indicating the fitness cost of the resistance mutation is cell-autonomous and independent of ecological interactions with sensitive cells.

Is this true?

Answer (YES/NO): NO